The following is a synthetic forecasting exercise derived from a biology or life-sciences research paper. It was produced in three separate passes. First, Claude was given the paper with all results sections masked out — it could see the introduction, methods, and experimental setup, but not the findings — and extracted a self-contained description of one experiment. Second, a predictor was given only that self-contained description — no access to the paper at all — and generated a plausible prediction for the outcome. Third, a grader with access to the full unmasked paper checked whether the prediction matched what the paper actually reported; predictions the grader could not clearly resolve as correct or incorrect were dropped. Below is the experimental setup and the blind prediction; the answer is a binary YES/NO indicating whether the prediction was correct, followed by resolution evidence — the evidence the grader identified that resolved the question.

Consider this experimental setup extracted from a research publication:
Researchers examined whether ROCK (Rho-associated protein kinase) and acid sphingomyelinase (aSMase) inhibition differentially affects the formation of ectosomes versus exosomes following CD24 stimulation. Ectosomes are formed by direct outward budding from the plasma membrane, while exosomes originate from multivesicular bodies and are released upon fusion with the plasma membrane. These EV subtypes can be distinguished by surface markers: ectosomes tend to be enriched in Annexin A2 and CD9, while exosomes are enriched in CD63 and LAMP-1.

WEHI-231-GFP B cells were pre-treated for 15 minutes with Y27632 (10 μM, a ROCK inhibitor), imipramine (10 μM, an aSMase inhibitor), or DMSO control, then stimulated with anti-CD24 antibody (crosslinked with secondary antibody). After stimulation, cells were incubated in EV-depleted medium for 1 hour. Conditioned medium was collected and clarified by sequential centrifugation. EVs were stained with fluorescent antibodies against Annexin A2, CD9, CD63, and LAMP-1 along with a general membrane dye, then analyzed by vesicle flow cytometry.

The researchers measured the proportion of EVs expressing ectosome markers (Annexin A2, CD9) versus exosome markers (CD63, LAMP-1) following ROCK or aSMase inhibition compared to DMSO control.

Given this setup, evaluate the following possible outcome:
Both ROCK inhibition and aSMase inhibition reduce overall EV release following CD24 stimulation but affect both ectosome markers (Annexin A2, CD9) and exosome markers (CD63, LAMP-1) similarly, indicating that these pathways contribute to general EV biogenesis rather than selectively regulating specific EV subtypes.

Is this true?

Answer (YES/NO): NO